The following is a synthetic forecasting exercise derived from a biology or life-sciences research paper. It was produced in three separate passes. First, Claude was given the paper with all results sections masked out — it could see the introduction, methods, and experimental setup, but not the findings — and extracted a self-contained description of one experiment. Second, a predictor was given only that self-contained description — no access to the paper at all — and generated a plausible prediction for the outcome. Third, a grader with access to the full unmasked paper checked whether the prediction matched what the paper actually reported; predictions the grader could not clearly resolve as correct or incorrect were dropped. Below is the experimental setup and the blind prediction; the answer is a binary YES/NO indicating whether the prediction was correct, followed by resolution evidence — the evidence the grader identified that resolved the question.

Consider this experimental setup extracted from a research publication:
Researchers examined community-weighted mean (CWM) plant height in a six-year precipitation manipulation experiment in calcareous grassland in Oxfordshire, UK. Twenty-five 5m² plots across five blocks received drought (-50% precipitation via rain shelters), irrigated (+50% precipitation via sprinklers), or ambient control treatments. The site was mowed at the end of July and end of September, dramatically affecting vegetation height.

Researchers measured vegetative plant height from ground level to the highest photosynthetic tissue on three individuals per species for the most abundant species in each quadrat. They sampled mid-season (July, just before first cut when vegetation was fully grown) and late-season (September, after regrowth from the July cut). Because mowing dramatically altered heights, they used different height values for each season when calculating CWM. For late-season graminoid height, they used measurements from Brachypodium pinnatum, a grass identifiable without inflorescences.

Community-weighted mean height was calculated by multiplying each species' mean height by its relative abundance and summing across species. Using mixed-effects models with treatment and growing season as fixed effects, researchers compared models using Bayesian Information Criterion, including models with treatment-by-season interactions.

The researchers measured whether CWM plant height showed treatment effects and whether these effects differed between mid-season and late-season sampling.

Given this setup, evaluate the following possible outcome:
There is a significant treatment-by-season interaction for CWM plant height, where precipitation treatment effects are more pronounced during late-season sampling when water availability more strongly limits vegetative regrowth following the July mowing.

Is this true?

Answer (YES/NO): YES